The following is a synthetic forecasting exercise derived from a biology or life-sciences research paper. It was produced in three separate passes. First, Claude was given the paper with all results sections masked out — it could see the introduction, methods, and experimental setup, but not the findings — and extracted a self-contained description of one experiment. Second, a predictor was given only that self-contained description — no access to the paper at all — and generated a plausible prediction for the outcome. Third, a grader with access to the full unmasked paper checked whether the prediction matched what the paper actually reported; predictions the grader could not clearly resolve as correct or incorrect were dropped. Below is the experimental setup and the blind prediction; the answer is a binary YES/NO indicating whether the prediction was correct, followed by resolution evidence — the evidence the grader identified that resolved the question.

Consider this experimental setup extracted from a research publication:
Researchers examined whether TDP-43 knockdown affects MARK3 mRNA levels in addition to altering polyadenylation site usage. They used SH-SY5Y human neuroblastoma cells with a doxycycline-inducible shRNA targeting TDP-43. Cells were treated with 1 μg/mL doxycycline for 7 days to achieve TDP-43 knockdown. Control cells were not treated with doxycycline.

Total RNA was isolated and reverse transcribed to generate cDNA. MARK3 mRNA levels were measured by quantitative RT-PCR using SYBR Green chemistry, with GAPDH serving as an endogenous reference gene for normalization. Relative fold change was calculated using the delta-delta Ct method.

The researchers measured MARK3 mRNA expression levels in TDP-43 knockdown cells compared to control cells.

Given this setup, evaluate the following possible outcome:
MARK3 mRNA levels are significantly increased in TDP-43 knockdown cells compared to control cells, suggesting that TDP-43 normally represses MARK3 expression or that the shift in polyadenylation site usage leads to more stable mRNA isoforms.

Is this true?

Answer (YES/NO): NO